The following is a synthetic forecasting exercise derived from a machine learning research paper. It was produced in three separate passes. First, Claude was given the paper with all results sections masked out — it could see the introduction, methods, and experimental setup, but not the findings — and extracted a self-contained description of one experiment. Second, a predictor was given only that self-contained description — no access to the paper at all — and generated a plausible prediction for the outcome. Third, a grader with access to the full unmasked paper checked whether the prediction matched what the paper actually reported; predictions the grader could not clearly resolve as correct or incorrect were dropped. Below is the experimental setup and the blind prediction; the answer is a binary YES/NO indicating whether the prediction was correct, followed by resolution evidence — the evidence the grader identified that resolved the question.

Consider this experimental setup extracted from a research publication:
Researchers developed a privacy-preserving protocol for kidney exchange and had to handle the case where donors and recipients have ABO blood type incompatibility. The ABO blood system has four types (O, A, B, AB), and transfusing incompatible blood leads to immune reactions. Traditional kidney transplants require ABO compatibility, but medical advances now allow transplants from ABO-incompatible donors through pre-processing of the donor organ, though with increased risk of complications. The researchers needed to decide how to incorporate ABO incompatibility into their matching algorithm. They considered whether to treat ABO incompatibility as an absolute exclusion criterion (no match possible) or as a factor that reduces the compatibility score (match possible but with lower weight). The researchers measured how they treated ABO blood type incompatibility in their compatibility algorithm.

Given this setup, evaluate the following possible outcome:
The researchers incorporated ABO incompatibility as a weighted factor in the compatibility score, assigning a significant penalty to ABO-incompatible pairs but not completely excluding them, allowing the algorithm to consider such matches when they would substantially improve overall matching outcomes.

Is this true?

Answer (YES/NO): YES